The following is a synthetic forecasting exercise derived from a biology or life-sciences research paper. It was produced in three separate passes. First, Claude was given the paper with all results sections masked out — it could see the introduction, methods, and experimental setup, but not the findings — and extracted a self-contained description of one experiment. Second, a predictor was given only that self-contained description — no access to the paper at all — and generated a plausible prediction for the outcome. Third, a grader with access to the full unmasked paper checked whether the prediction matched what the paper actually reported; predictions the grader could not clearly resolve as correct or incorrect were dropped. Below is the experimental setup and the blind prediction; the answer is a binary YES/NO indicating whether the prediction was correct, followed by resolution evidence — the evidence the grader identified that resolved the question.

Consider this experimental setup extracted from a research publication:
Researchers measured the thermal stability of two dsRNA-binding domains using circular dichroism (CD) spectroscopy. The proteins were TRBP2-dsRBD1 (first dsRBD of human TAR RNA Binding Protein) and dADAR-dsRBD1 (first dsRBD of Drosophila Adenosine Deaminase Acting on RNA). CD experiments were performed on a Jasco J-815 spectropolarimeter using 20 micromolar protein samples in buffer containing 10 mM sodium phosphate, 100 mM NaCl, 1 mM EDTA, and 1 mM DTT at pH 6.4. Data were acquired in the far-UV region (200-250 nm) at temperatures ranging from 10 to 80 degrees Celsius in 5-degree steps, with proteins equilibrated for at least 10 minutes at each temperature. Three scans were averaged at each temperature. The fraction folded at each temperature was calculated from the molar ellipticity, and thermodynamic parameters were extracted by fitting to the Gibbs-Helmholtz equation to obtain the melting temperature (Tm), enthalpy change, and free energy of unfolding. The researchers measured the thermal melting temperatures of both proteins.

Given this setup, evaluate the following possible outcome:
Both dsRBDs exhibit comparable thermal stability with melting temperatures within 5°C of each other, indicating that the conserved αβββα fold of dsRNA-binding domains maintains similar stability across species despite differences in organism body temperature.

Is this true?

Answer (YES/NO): YES